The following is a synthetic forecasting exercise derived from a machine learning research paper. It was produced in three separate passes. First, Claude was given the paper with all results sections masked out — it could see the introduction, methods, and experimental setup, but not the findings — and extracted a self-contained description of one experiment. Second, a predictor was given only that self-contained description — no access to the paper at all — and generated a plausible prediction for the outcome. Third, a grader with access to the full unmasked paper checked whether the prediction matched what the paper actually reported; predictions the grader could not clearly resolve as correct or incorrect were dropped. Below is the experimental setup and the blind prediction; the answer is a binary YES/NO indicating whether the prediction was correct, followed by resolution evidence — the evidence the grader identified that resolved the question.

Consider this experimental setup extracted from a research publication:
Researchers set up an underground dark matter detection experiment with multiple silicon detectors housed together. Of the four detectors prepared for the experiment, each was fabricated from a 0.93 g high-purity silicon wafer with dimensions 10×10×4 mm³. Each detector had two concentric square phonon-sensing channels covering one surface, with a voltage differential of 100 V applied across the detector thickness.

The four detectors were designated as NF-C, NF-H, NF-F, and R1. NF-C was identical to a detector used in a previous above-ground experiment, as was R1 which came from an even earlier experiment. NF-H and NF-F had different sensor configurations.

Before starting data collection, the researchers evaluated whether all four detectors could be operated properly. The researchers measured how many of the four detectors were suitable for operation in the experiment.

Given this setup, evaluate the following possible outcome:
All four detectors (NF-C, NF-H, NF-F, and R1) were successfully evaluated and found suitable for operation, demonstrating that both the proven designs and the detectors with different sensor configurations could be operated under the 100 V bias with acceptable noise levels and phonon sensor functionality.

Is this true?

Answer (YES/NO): NO